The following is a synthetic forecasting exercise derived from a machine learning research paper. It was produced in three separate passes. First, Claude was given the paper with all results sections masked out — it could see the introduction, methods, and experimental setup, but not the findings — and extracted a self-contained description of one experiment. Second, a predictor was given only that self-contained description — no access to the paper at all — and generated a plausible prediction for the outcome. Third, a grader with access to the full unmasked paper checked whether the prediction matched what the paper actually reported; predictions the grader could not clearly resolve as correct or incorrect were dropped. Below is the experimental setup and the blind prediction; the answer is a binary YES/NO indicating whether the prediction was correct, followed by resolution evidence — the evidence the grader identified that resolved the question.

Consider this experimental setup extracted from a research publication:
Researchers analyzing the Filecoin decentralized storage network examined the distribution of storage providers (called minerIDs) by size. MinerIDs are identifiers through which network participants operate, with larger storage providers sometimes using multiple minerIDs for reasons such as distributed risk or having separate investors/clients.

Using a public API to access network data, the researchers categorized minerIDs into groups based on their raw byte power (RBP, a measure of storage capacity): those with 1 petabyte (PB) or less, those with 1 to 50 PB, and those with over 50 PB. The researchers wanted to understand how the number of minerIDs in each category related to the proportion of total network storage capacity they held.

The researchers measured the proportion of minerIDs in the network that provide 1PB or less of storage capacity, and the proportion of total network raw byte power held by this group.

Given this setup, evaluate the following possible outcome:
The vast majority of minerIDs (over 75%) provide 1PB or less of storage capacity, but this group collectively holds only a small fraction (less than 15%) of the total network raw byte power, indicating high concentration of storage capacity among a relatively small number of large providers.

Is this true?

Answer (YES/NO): NO